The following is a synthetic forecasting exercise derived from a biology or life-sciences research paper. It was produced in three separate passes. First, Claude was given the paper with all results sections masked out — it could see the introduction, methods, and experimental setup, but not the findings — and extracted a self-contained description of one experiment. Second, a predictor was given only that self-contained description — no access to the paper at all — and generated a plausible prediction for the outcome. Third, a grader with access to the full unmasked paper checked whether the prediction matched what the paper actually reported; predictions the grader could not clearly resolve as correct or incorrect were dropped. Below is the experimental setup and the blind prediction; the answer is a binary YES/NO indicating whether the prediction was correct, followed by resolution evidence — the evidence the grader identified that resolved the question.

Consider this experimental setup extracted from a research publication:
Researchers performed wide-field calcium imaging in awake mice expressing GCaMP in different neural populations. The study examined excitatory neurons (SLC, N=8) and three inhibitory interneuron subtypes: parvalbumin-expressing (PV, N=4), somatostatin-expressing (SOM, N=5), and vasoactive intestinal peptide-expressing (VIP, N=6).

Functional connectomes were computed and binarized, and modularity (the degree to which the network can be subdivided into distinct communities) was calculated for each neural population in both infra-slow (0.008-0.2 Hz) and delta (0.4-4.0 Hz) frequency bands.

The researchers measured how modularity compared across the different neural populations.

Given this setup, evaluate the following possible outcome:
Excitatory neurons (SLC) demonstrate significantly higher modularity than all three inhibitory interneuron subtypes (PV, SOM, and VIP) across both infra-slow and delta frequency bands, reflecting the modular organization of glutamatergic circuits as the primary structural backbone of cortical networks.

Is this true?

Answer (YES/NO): NO